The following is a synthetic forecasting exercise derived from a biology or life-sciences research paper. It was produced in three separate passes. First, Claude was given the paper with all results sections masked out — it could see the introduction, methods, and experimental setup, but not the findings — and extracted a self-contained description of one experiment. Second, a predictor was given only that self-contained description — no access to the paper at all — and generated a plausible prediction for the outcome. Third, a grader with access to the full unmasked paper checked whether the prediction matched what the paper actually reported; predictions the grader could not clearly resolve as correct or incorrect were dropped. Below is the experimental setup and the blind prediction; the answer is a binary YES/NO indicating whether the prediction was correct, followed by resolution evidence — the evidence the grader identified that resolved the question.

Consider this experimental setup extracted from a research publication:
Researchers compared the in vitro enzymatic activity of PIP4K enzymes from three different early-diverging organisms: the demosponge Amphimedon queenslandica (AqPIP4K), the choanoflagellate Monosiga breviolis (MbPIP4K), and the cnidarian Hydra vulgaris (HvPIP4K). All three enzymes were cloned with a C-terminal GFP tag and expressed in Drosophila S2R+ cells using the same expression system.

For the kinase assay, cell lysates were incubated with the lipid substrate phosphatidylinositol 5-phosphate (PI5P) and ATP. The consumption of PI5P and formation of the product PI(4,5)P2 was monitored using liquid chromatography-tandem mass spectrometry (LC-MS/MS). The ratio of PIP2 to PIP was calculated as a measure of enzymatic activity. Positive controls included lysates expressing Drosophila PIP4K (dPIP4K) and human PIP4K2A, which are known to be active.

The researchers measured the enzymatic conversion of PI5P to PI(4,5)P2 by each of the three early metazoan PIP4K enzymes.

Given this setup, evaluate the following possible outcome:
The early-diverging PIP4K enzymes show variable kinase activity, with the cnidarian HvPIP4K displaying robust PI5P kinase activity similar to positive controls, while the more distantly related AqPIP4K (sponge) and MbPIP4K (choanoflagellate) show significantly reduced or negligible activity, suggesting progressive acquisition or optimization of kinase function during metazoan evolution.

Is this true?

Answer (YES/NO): NO